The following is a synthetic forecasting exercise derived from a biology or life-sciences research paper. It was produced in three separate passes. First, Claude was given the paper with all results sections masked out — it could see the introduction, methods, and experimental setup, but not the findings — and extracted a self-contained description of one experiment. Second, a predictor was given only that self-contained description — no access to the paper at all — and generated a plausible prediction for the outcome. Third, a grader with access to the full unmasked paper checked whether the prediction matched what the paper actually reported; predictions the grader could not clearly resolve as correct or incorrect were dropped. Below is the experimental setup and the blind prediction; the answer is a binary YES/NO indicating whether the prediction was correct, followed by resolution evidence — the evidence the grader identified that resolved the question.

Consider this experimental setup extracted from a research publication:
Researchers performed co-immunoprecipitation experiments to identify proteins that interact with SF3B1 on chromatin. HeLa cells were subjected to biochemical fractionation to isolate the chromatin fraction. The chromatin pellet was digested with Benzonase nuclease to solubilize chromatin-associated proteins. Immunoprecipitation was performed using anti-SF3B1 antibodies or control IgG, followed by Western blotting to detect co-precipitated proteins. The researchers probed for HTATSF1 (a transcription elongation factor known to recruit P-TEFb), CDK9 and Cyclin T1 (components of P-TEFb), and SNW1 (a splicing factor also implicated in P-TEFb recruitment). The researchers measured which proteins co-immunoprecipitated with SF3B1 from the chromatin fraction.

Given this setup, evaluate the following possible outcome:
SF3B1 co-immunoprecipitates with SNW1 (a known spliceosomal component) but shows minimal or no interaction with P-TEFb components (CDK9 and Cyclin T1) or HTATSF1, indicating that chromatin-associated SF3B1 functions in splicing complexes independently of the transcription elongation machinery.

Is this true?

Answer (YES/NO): NO